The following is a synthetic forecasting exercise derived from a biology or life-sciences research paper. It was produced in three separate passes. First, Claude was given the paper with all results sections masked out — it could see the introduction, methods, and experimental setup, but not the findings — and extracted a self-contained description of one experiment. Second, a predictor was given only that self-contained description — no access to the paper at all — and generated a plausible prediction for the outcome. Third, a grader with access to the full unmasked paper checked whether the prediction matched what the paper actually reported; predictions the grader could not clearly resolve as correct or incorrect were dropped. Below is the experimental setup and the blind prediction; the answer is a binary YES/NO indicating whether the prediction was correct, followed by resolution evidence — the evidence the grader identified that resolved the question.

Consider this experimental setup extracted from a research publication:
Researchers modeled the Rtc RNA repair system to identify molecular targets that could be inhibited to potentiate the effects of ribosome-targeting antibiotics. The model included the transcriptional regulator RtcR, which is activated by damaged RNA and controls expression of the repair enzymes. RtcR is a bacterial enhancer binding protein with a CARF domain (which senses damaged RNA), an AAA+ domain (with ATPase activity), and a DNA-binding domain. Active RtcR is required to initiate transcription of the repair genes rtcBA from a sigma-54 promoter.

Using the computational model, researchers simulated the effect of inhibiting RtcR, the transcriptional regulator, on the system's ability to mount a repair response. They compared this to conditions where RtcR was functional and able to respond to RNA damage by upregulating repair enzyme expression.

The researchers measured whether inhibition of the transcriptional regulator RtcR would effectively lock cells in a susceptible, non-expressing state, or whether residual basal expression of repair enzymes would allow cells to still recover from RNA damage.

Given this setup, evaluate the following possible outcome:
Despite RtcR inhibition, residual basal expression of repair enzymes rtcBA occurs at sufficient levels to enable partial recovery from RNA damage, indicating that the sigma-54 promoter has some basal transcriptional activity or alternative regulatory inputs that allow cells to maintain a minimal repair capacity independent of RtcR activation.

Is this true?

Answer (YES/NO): NO